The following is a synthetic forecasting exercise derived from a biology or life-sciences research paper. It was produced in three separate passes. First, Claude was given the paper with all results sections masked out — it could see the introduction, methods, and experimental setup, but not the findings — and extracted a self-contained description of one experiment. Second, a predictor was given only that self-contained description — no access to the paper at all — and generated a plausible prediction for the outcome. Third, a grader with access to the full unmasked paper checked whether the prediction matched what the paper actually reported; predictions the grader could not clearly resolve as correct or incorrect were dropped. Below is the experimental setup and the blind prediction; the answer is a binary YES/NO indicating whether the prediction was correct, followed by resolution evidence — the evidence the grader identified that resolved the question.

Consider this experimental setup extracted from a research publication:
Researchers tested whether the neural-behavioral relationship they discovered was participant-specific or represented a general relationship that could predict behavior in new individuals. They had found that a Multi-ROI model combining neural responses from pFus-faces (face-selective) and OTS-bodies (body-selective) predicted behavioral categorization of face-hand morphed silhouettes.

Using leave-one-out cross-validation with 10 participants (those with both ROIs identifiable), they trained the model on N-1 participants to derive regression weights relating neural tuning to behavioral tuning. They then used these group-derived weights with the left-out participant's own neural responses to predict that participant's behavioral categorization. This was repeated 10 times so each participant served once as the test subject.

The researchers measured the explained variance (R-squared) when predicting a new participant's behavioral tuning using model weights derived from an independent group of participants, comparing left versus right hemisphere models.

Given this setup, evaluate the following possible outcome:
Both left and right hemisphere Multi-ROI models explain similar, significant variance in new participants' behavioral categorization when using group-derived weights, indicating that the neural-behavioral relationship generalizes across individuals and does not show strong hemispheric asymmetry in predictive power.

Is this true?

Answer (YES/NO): NO